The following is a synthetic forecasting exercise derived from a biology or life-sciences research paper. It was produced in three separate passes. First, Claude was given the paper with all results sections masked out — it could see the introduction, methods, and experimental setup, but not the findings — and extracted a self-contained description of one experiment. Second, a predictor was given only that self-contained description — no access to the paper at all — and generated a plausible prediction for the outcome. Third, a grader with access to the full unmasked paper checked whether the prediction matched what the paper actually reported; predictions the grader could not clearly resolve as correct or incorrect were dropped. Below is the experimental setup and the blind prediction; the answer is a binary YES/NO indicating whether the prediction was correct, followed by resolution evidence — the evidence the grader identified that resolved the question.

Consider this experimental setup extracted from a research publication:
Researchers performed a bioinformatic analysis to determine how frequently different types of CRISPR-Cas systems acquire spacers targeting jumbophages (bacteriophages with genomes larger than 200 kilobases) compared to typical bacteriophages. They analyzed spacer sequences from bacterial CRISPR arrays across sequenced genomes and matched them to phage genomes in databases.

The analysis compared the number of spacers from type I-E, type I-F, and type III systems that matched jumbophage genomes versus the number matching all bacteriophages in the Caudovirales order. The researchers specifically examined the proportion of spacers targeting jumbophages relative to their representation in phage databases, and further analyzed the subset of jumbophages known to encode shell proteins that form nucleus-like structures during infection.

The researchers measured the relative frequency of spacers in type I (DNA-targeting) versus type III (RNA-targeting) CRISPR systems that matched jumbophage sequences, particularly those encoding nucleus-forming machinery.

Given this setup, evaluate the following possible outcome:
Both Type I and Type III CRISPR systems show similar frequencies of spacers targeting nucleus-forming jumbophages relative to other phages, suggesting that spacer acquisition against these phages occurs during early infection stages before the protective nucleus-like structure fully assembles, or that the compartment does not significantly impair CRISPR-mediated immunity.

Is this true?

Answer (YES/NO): NO